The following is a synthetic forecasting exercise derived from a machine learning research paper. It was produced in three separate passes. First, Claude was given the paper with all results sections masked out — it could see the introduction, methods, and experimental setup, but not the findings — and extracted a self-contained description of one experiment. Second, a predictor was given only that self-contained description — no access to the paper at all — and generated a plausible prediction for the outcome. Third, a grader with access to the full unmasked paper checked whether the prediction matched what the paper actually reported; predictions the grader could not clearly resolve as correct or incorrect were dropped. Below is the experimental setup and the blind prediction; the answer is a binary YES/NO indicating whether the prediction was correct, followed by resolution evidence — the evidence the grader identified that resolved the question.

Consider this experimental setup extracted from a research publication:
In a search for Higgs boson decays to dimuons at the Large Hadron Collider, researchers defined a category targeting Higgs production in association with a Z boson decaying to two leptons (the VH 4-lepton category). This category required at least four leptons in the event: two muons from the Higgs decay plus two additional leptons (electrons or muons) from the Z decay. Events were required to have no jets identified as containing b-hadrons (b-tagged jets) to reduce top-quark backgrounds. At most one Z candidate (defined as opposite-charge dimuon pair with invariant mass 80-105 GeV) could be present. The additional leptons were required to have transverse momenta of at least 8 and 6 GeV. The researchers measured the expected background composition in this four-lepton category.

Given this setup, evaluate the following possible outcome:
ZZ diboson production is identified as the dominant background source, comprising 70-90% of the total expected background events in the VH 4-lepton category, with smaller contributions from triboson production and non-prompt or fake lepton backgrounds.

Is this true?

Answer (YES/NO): NO